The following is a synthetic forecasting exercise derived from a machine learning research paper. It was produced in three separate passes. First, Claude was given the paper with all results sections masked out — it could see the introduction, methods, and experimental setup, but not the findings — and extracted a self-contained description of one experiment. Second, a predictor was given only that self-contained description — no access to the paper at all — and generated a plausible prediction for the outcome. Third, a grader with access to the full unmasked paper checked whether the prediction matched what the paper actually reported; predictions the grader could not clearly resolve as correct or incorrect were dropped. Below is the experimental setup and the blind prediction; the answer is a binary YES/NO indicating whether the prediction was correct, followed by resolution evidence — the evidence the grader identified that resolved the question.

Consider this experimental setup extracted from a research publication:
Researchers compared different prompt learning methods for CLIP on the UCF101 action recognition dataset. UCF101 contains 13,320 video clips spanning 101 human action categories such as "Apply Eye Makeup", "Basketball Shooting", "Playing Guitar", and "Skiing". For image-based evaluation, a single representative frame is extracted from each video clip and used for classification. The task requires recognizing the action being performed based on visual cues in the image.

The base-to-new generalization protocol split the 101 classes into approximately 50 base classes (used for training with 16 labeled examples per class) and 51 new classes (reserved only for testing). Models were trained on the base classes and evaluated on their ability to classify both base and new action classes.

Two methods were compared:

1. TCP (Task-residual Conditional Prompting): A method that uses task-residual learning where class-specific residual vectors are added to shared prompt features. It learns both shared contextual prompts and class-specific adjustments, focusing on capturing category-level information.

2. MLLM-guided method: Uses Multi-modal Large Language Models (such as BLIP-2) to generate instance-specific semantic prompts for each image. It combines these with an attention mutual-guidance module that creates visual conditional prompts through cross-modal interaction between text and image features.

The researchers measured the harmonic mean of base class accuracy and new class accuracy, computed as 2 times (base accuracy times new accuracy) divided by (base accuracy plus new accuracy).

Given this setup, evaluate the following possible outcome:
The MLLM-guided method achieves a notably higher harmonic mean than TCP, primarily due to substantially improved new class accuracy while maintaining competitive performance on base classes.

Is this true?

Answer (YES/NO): NO